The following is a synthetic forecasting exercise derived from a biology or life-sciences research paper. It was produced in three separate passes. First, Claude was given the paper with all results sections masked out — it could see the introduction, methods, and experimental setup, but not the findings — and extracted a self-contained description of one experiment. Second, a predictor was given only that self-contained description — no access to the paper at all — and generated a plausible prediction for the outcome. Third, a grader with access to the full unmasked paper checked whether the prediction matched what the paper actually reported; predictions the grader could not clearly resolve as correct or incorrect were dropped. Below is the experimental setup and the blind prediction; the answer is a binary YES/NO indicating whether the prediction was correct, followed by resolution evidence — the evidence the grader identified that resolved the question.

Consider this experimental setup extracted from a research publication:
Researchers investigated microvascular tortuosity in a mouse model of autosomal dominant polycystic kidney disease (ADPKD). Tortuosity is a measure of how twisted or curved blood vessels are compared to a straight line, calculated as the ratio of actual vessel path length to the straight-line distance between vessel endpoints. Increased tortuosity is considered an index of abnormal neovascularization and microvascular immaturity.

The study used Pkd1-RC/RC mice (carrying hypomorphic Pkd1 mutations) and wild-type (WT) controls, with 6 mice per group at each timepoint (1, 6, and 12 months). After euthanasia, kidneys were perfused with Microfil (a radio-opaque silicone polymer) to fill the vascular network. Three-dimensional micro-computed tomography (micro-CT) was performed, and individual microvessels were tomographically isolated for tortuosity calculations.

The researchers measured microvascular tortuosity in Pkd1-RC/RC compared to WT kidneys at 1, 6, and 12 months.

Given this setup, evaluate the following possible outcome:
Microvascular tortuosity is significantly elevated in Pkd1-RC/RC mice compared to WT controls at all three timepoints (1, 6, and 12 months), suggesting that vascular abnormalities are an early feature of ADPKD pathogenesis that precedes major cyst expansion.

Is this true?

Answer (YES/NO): YES